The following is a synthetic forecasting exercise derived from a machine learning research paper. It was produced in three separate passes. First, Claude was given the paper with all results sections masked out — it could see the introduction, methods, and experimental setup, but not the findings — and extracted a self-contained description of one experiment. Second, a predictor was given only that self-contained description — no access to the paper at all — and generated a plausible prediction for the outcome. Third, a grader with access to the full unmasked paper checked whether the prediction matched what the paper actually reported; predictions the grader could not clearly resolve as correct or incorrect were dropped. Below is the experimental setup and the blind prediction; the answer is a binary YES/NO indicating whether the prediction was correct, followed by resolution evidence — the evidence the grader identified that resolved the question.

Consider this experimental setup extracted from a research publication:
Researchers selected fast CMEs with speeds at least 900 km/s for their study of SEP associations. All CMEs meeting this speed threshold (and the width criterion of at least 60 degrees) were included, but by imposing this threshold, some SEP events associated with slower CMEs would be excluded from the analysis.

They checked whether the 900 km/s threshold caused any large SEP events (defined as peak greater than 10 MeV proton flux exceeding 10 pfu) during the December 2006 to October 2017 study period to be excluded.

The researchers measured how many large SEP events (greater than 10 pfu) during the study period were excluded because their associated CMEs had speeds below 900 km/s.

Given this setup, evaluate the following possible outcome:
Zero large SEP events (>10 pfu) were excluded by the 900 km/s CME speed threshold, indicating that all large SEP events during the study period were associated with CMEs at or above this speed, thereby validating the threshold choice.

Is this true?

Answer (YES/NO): NO